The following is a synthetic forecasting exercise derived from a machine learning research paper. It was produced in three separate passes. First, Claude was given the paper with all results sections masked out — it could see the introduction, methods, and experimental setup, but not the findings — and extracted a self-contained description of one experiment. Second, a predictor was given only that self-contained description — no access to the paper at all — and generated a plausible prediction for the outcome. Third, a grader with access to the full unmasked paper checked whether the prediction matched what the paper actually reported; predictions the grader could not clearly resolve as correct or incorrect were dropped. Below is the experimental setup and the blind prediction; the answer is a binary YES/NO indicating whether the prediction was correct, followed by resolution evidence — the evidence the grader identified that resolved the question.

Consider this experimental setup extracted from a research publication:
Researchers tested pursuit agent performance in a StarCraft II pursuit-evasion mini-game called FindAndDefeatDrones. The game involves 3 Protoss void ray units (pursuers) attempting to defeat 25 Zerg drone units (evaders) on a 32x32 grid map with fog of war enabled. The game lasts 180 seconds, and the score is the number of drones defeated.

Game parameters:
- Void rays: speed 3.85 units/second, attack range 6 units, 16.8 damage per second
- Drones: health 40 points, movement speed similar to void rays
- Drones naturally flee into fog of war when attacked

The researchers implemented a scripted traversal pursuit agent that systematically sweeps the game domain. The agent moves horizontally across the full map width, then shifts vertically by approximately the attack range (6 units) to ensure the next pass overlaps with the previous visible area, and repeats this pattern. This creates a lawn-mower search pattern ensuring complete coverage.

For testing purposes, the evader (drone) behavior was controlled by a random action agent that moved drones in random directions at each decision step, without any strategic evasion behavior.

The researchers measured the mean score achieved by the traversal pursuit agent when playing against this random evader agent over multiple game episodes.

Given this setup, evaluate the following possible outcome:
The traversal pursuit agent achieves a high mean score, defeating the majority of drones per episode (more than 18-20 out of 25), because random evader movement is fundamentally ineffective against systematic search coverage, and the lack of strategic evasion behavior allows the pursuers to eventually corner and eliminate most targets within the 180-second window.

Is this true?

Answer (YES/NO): NO